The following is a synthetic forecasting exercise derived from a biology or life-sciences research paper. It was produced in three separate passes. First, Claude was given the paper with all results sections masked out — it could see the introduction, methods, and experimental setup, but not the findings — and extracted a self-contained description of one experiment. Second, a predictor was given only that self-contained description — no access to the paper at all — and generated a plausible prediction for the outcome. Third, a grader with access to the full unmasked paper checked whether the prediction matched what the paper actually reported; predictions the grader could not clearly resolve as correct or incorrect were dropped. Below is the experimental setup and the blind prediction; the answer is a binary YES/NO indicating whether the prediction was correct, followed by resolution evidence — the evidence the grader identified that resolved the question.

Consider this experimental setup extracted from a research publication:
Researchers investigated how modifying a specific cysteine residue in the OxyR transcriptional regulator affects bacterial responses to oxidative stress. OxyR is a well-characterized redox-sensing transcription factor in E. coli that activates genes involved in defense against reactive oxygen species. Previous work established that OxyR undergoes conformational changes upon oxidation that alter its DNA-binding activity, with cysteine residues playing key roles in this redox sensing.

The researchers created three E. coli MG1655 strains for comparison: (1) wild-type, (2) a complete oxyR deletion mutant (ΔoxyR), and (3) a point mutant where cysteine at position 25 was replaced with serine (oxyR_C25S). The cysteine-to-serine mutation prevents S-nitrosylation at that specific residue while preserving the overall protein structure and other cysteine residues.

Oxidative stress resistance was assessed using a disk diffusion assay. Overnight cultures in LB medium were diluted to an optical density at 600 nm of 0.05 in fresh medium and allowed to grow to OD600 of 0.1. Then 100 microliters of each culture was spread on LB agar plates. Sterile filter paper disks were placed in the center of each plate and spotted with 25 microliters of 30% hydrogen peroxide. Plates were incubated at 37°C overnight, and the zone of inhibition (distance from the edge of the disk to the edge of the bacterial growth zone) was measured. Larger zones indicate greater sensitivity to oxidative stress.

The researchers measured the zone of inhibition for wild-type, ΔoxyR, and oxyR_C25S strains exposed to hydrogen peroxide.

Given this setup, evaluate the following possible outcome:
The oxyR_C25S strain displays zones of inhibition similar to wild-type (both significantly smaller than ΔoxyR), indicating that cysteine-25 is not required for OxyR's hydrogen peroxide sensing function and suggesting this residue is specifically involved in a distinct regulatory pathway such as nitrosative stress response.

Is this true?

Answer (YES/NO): YES